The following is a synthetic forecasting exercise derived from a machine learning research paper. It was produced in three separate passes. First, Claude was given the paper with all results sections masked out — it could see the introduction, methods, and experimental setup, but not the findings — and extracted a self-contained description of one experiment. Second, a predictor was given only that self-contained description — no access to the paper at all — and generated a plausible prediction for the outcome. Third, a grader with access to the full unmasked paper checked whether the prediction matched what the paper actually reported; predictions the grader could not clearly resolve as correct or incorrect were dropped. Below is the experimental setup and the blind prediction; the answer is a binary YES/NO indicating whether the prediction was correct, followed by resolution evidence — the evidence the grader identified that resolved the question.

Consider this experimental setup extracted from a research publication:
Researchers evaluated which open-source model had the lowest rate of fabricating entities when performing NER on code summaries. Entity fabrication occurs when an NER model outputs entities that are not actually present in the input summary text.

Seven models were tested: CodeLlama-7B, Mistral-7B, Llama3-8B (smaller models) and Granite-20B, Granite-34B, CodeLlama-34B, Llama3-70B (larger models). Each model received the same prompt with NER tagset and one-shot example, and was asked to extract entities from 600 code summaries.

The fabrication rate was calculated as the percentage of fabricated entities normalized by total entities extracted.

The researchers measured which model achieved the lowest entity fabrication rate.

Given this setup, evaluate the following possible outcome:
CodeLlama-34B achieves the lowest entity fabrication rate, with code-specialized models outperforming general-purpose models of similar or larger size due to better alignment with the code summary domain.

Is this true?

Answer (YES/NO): NO